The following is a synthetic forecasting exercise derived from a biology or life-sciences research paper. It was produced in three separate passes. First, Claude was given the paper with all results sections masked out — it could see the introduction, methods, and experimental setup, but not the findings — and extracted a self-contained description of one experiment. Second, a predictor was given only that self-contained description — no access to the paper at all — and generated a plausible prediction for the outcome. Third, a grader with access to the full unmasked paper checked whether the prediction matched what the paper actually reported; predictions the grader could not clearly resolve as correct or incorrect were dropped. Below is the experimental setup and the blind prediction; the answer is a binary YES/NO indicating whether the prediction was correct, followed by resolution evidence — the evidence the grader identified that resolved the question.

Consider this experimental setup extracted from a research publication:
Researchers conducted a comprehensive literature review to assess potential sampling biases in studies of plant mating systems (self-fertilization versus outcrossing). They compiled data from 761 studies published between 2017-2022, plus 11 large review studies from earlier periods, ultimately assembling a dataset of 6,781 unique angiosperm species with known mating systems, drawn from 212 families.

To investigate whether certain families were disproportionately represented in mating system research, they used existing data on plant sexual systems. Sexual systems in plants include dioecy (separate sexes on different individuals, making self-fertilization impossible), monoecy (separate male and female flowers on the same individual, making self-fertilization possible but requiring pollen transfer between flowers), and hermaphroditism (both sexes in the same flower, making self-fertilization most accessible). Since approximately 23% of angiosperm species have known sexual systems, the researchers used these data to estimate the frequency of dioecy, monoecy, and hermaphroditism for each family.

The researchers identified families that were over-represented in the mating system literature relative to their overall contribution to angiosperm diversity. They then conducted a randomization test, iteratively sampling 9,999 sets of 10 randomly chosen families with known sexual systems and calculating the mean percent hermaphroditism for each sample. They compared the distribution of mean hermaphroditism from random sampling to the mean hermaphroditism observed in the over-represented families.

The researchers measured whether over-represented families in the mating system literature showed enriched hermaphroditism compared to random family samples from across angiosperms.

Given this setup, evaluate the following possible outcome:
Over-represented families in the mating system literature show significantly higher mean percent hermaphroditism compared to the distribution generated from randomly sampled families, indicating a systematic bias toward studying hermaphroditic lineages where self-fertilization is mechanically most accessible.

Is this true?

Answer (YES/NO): YES